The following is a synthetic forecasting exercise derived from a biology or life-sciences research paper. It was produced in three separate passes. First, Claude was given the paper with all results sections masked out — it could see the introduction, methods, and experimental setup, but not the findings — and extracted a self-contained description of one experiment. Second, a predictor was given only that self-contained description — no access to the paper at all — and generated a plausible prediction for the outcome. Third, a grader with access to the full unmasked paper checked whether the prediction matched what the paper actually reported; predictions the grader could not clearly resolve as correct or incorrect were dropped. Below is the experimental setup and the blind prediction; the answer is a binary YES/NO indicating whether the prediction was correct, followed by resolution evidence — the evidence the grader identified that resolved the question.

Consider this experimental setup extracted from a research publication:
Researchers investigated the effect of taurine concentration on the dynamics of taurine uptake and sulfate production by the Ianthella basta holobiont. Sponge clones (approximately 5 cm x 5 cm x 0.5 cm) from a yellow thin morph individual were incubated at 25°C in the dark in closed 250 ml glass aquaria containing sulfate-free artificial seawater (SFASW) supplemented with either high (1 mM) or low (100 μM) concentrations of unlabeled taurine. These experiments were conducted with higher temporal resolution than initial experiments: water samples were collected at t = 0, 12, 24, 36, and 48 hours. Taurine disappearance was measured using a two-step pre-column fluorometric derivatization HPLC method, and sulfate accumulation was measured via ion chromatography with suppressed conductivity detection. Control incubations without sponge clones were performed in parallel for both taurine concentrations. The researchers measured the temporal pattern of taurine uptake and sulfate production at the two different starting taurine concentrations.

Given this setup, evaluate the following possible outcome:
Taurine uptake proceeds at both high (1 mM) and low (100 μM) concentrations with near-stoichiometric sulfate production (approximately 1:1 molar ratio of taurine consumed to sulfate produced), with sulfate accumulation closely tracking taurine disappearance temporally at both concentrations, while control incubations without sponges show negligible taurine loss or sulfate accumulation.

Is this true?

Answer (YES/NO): NO